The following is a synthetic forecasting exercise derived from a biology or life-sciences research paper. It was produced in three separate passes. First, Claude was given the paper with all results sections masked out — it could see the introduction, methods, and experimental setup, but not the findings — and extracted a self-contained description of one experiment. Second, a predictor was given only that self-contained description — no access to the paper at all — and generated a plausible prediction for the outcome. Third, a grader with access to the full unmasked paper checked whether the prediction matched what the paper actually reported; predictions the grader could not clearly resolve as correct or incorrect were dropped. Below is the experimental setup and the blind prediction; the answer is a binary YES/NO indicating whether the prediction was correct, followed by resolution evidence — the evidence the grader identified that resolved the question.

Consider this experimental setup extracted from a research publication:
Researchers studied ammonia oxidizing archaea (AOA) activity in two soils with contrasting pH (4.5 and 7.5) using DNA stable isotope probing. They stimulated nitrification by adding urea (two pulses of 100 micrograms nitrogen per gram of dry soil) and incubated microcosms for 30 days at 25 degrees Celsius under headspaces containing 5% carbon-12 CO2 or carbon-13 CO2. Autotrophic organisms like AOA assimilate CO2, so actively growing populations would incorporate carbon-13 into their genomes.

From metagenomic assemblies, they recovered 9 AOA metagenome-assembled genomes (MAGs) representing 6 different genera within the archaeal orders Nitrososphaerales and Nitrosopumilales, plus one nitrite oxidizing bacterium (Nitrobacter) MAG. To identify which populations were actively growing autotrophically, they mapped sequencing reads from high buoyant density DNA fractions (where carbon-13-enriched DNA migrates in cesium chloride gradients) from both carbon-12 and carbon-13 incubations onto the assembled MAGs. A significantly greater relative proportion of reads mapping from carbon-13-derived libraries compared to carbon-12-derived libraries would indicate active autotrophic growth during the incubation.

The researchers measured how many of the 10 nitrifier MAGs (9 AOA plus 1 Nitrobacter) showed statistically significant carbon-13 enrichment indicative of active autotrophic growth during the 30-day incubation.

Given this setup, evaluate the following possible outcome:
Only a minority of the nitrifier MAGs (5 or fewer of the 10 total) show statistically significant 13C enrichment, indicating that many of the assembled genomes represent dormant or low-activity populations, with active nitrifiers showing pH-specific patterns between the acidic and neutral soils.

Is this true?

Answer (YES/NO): NO